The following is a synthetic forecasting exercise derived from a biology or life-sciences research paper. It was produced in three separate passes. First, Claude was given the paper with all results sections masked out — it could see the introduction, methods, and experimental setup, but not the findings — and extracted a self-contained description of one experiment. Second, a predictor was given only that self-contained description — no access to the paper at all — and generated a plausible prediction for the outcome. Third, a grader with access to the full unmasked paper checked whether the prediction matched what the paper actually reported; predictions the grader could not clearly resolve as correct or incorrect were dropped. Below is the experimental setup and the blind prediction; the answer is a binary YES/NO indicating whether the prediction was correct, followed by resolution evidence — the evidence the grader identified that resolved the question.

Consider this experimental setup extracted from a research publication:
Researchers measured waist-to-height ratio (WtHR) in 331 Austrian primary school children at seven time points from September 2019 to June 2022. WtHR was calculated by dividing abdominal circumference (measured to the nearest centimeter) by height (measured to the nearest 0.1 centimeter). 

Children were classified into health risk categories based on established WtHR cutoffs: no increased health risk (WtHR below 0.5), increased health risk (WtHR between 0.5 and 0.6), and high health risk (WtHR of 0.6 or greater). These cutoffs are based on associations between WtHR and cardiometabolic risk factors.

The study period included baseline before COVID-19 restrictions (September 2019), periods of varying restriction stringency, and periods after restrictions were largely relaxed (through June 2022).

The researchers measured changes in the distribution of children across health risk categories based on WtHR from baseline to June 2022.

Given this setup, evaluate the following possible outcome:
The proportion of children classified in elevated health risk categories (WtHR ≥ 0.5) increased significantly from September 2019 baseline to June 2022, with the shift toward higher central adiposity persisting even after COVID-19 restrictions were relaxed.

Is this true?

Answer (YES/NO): NO